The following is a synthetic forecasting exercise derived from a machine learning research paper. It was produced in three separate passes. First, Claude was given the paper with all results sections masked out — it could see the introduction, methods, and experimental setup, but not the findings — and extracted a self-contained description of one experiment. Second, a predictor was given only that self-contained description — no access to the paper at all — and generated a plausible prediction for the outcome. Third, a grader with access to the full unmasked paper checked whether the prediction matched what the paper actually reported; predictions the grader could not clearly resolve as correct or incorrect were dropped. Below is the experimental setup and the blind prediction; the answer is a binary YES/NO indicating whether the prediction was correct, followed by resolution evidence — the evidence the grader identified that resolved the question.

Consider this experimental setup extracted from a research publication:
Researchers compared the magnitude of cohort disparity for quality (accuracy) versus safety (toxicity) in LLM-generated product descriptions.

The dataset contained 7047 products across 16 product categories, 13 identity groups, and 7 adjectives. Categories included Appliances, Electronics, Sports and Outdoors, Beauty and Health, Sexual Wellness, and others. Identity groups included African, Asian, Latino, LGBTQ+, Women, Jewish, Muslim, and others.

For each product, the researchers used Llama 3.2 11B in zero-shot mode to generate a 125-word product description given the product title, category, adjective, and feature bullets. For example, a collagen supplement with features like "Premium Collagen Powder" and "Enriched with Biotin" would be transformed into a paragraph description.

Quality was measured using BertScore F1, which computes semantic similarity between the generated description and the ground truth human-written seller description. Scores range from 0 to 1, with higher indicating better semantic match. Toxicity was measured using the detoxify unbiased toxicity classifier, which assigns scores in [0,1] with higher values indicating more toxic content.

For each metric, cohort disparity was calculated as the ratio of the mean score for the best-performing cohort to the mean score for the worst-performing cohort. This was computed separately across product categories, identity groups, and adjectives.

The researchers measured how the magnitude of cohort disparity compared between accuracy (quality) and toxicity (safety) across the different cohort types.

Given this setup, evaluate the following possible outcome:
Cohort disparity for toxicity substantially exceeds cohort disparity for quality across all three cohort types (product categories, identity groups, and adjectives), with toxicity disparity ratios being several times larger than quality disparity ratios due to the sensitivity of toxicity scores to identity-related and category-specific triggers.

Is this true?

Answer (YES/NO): NO